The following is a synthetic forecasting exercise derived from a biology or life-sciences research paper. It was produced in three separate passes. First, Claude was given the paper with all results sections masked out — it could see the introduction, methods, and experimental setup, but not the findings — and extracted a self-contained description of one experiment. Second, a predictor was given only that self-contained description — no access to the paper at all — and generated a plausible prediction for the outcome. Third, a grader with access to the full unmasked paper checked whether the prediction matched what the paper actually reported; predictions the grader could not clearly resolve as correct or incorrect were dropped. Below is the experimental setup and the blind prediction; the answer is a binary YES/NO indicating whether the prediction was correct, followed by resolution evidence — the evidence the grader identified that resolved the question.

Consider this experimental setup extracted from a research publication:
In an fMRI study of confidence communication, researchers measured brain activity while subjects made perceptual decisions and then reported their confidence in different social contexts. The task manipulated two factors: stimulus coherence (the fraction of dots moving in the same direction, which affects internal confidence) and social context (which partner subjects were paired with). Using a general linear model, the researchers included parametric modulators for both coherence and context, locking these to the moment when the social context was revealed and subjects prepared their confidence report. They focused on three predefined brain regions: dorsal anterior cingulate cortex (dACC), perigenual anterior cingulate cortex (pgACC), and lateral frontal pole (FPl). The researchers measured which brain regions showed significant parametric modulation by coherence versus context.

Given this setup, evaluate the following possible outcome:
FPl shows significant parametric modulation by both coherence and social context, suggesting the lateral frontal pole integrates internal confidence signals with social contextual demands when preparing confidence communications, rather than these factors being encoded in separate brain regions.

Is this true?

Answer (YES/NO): YES